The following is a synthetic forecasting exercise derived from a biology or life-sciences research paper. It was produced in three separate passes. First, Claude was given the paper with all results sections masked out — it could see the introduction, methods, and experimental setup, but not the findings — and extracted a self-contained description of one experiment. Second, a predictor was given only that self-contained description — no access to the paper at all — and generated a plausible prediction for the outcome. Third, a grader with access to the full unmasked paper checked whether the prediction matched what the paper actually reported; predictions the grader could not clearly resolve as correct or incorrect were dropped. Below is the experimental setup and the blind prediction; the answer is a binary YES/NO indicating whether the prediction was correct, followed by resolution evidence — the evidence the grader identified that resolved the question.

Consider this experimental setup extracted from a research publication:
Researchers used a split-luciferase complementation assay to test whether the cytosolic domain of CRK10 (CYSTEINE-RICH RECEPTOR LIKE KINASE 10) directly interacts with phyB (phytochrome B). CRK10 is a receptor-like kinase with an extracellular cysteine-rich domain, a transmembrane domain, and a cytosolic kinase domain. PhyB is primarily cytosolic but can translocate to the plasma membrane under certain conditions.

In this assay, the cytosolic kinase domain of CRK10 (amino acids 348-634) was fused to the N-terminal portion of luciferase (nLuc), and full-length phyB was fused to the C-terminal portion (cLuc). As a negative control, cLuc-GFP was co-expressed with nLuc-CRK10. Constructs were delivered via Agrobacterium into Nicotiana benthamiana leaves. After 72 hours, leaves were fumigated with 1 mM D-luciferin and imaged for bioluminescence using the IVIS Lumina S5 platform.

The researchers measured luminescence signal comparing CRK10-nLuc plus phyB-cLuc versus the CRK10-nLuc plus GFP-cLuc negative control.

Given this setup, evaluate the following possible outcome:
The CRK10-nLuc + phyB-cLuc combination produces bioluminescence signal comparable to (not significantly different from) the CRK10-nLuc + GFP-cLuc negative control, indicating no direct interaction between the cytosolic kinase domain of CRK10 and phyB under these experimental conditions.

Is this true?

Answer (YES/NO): NO